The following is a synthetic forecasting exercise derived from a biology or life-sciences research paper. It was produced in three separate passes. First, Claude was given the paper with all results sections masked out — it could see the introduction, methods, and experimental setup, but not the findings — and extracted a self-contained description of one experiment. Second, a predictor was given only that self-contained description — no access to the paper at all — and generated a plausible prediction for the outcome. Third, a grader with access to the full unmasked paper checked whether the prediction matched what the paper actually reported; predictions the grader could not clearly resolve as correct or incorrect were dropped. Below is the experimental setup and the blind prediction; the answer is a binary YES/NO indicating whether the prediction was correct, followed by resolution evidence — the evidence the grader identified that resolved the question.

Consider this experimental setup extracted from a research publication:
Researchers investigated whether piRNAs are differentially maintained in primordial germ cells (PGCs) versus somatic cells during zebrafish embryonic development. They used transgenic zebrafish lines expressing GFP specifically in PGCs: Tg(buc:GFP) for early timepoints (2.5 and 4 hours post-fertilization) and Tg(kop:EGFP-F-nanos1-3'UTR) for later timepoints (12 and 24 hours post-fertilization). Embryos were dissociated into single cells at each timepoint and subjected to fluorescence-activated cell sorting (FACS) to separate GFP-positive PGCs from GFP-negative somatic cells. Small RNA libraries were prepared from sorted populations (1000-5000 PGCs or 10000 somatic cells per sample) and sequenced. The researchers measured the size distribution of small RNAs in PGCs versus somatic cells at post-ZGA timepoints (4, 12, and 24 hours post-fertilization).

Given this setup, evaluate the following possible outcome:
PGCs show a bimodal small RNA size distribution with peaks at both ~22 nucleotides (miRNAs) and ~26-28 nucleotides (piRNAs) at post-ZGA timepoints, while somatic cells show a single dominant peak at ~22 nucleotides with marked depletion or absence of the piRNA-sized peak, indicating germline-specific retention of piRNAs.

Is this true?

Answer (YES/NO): NO